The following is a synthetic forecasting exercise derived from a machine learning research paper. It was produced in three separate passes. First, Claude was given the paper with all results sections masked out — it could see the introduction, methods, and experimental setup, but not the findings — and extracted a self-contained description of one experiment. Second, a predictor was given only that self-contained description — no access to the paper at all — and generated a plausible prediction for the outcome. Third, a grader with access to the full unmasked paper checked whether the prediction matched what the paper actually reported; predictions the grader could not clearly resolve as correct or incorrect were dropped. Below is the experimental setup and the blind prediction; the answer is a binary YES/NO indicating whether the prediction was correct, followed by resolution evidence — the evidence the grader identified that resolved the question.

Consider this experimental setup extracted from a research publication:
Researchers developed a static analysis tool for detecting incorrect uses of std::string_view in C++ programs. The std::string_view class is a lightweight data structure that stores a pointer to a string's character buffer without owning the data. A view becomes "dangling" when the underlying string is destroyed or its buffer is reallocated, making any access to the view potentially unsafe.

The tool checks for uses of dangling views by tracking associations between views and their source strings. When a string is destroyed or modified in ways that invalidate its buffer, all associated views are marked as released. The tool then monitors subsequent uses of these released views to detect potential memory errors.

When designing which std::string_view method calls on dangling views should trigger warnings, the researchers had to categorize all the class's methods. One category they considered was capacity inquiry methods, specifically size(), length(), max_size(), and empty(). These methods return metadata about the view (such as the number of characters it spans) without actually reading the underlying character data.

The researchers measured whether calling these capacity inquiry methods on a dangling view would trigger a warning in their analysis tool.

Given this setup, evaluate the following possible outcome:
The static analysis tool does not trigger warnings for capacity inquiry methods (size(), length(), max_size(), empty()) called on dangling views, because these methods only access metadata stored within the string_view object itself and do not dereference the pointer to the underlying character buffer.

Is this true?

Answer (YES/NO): YES